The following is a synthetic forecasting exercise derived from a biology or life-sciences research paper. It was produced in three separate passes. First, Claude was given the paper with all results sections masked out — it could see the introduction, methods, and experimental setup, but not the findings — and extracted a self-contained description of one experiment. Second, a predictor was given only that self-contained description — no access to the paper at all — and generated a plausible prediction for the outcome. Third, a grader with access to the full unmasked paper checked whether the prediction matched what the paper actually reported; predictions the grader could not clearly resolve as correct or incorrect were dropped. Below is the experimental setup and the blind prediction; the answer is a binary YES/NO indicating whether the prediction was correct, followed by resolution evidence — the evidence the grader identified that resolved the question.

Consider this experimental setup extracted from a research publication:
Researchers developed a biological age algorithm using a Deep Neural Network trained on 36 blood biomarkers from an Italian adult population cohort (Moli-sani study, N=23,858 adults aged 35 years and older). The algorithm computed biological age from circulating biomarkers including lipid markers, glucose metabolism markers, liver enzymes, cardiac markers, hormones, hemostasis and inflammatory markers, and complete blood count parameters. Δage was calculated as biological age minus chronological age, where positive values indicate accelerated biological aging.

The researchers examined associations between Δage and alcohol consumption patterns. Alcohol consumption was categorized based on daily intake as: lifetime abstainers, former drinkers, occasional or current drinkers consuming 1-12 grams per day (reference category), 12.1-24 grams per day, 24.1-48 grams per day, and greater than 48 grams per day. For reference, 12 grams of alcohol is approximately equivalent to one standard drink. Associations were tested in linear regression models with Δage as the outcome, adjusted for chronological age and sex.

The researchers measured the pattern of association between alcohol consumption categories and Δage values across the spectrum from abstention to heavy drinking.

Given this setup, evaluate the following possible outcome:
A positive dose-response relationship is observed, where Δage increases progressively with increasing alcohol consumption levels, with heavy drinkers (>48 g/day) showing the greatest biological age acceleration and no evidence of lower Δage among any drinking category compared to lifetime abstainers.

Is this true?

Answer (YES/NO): NO